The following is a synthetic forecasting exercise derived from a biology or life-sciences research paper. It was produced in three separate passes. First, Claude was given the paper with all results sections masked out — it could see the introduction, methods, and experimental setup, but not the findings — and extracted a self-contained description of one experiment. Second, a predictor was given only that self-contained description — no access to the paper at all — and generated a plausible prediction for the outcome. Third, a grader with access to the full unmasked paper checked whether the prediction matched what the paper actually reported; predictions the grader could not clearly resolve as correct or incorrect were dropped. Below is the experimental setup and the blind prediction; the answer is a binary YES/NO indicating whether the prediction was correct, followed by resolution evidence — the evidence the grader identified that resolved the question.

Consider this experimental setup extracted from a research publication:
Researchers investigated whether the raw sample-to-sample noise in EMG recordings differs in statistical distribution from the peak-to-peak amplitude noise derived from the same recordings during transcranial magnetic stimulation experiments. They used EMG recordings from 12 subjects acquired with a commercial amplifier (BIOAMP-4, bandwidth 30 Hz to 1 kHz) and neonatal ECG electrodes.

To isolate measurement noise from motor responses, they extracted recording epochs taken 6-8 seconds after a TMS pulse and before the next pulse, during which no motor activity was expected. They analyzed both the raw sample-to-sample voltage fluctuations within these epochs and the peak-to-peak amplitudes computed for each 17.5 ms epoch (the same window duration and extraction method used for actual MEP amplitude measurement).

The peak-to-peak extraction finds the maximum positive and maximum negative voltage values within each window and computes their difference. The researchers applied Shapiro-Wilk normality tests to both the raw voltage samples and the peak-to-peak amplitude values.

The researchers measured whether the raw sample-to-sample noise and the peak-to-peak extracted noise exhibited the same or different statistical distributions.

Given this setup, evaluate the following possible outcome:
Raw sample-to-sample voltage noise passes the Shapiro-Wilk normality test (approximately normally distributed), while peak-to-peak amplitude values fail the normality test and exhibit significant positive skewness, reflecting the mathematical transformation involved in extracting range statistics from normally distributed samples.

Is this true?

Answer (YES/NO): YES